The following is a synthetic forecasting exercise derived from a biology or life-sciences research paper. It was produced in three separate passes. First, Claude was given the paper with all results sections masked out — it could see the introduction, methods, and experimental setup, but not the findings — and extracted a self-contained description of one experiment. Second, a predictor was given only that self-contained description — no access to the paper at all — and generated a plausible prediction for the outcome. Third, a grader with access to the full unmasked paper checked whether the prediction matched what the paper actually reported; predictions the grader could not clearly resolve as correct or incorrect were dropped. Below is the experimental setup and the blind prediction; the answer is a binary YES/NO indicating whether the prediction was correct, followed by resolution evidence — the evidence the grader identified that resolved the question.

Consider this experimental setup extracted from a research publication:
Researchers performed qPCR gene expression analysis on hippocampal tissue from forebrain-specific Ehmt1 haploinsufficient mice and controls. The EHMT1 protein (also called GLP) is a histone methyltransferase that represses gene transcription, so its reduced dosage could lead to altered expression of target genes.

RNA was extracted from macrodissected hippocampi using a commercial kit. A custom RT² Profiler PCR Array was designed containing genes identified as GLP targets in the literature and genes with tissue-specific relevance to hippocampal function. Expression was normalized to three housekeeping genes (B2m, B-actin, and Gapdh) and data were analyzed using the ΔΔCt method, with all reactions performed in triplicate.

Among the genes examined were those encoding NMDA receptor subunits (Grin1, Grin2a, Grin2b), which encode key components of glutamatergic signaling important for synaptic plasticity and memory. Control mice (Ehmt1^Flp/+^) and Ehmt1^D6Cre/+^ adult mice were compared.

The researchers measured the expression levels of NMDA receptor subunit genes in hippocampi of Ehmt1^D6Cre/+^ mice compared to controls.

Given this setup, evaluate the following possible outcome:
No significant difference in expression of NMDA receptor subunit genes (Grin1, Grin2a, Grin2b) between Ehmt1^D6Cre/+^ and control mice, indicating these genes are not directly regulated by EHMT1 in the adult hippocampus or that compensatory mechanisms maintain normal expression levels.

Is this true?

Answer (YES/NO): NO